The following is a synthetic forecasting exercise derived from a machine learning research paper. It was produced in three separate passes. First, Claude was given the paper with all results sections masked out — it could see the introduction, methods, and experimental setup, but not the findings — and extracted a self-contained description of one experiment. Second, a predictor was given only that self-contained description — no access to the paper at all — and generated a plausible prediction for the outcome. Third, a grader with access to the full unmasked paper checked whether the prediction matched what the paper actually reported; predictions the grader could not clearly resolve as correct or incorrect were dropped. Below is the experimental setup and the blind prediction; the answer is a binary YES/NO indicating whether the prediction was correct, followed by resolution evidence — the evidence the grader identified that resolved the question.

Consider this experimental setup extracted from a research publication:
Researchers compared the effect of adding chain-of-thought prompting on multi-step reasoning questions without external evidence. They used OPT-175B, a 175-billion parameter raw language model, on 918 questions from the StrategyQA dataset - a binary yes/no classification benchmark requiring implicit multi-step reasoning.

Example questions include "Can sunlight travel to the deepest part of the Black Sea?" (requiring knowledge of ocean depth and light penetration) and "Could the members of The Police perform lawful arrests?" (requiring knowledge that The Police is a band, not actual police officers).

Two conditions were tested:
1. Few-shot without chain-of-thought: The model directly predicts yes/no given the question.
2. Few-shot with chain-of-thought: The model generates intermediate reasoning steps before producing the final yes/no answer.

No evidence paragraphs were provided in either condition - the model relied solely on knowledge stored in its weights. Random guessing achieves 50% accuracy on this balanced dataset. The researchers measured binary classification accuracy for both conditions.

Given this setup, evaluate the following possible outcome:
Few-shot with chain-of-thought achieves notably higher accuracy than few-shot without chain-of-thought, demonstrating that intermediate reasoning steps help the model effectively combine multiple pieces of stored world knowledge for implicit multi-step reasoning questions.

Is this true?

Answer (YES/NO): YES